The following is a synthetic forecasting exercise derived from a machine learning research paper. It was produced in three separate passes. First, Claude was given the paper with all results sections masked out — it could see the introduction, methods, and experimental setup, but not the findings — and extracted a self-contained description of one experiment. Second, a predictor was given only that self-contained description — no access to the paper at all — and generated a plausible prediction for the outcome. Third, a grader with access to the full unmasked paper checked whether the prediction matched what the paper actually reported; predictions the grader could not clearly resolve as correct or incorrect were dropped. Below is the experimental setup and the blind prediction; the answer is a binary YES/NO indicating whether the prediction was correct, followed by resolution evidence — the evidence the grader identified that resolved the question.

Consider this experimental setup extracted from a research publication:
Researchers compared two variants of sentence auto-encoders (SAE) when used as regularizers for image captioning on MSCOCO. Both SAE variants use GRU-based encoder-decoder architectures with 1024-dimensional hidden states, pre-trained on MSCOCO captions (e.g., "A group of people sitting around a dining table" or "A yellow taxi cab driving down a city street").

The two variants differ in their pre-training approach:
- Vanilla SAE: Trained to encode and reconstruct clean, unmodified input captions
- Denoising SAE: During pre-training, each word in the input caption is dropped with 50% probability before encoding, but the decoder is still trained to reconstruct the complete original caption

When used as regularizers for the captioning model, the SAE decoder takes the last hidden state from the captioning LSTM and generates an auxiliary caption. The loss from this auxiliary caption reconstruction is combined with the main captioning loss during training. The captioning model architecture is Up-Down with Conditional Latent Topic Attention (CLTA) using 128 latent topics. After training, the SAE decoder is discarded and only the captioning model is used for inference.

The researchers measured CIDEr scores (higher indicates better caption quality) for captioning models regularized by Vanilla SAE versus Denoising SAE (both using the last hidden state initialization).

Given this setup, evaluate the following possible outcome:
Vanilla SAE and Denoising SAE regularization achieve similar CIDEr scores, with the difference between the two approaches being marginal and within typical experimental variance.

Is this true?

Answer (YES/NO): NO